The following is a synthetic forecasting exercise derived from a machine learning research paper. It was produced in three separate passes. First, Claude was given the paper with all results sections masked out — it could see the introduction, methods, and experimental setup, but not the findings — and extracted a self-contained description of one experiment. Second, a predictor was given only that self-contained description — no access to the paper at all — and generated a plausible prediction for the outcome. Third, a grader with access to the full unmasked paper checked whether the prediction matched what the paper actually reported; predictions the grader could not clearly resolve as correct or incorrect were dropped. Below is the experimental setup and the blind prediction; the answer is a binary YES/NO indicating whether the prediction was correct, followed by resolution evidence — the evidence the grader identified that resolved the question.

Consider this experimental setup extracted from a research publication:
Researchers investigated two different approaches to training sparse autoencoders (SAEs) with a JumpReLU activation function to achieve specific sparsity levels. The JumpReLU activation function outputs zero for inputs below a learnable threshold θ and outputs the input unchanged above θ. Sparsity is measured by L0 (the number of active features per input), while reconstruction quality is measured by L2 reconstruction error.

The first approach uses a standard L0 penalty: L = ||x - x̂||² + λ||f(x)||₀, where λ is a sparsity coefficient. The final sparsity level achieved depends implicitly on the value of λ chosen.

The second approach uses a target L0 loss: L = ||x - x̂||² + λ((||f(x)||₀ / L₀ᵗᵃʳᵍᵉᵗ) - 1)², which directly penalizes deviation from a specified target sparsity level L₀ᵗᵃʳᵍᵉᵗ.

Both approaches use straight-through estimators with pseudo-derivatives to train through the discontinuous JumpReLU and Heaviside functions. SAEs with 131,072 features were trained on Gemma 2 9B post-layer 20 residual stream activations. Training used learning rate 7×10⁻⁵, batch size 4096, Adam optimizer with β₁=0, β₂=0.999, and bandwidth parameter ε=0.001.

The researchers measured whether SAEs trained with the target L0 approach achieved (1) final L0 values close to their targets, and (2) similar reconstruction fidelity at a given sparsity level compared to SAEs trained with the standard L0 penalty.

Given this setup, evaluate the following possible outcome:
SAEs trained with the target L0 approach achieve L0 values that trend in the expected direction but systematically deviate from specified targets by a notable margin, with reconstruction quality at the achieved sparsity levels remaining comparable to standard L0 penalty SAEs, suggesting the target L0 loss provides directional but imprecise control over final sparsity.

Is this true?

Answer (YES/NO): NO